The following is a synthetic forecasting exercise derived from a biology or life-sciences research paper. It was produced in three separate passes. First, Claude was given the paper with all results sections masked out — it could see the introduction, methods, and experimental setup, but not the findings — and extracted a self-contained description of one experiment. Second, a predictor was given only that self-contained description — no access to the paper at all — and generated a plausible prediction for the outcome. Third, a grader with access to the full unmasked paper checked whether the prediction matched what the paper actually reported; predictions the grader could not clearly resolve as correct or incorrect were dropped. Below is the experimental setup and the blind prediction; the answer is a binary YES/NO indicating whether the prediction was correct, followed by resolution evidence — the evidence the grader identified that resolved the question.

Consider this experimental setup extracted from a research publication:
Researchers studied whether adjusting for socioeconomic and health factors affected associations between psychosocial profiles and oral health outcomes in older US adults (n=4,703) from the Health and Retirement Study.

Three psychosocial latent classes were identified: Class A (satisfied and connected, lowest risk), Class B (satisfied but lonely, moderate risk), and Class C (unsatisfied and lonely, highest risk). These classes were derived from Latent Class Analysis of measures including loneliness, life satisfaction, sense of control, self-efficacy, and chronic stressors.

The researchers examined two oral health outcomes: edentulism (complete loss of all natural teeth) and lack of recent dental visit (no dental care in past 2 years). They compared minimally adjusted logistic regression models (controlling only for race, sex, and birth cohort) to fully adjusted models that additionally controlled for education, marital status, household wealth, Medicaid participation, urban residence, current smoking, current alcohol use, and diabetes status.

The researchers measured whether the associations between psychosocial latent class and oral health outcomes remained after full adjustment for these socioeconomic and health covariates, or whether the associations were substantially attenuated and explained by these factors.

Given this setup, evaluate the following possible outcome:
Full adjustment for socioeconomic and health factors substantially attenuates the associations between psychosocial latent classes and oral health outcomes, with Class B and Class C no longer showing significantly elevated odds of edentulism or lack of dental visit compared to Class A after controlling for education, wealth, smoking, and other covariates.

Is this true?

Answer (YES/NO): NO